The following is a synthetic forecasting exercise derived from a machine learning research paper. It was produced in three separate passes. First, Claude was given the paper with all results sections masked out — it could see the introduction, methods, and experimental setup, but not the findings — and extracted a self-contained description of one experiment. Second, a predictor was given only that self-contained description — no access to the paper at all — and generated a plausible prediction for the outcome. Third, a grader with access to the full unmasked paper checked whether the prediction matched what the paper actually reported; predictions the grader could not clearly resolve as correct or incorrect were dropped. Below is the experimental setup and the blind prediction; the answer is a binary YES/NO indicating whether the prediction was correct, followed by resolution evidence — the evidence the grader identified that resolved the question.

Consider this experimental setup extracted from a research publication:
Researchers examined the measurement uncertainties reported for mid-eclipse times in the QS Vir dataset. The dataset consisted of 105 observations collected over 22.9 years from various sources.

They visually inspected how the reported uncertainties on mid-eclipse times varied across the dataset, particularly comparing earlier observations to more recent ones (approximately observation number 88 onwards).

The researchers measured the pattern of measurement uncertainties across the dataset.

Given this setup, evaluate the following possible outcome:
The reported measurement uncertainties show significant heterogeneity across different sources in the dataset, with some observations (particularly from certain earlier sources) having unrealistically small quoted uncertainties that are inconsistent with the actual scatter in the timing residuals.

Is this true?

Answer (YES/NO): NO